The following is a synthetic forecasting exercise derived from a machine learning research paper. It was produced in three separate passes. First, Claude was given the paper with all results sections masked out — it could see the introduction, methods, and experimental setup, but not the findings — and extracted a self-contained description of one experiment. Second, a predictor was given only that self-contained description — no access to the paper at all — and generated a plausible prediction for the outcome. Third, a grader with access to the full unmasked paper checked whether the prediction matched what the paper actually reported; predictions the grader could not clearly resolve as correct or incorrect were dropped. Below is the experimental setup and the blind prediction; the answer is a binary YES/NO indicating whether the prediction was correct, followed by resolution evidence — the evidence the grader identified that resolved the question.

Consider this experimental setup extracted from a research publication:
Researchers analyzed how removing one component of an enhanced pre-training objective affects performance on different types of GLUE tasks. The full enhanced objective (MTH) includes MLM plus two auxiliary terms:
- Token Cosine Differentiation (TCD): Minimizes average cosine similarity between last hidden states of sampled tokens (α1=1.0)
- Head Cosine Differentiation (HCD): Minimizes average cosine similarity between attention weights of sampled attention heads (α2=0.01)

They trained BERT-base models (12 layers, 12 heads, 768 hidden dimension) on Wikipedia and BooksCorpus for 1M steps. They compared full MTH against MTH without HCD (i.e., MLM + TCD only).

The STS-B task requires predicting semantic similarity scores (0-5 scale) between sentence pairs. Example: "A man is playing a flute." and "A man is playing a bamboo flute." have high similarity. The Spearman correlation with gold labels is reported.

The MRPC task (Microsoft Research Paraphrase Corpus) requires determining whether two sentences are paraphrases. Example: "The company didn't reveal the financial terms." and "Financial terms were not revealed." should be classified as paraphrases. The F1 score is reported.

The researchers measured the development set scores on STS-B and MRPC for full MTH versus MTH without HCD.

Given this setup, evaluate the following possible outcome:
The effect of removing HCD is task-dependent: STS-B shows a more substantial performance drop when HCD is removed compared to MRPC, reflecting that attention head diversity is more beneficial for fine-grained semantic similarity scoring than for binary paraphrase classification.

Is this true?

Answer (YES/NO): NO